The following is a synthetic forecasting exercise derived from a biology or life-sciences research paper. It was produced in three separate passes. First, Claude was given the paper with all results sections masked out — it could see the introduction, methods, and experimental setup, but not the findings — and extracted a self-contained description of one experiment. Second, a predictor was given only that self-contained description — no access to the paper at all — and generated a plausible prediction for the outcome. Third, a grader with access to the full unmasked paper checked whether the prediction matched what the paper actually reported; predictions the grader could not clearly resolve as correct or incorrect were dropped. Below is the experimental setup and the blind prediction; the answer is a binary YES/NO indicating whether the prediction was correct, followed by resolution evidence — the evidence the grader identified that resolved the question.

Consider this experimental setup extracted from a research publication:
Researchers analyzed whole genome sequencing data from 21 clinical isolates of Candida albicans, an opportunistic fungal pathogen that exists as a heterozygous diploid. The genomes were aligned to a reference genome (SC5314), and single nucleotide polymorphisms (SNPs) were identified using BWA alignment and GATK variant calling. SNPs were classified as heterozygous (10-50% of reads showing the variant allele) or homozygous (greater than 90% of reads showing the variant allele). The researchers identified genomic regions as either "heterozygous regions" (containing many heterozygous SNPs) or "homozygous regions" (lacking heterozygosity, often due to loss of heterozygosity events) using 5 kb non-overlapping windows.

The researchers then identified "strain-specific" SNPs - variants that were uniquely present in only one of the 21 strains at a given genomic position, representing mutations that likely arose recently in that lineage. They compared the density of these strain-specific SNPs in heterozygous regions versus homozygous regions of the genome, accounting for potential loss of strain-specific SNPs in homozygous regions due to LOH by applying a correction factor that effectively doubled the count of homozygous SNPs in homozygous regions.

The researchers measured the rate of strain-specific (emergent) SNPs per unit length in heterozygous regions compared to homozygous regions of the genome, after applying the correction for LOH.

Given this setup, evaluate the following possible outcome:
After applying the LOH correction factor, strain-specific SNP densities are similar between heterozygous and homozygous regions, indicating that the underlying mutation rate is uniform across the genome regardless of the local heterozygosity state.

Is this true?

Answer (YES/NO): NO